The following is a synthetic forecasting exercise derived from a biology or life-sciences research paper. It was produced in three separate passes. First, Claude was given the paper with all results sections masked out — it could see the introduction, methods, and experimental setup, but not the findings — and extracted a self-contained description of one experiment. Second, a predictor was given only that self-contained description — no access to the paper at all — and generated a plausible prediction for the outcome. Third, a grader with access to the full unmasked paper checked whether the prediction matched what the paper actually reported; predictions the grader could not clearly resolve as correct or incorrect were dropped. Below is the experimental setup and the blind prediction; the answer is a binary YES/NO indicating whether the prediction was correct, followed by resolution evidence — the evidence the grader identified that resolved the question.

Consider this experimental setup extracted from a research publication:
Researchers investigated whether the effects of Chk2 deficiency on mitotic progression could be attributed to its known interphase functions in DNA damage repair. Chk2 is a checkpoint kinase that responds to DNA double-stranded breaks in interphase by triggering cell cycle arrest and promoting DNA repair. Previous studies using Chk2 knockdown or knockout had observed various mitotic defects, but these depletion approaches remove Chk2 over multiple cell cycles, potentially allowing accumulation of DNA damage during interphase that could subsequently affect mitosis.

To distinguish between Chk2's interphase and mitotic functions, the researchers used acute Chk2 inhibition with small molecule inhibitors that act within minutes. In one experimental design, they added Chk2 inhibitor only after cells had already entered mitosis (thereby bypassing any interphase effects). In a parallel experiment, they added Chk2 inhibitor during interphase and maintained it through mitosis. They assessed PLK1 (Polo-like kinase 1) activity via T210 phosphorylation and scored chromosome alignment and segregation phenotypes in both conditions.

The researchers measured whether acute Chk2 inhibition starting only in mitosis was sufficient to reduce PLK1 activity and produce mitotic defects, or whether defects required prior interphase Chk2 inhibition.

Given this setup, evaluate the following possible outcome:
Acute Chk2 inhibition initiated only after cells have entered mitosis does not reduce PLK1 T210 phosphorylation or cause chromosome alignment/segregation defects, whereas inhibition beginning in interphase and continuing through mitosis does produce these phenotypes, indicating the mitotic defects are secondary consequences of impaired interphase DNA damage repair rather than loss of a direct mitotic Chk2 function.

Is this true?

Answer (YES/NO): NO